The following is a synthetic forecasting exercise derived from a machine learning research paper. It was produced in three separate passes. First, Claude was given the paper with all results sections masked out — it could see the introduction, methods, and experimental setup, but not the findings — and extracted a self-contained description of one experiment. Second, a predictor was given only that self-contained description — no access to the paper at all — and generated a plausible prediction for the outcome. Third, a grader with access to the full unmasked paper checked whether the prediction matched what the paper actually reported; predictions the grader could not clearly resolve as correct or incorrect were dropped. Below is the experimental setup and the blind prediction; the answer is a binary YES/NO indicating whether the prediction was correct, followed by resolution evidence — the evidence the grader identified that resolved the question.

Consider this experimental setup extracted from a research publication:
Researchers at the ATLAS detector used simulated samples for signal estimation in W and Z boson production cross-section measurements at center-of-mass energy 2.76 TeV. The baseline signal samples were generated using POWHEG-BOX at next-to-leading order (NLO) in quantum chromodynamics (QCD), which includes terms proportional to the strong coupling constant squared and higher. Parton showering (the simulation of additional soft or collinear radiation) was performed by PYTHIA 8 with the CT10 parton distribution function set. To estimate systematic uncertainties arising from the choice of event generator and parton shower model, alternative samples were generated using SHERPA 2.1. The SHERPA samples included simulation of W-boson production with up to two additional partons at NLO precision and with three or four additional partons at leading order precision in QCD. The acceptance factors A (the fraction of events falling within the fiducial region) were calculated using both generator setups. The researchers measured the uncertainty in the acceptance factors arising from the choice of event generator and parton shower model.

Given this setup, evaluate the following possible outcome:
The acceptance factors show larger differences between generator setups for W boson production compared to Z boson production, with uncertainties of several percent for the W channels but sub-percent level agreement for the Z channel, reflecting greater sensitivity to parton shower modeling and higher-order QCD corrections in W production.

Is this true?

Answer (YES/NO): NO